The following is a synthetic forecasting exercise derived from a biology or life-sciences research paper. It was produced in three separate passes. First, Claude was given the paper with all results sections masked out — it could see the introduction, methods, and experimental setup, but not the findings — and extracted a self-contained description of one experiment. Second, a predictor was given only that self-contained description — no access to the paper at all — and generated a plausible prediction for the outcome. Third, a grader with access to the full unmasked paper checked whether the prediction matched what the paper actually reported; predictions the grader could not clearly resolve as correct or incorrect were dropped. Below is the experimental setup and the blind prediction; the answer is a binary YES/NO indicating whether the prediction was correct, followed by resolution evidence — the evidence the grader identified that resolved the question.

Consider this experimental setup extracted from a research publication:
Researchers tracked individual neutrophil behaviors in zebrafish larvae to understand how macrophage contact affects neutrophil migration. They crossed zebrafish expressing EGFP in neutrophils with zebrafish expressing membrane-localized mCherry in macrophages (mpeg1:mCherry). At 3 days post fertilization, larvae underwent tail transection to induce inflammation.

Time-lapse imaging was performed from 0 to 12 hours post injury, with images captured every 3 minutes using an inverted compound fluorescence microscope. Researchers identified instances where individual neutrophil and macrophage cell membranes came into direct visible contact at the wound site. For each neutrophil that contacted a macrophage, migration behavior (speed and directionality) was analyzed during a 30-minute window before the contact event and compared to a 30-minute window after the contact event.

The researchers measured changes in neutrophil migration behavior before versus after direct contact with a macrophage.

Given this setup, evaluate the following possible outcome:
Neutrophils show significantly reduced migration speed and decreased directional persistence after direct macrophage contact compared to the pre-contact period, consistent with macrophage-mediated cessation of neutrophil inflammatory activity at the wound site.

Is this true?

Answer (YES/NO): NO